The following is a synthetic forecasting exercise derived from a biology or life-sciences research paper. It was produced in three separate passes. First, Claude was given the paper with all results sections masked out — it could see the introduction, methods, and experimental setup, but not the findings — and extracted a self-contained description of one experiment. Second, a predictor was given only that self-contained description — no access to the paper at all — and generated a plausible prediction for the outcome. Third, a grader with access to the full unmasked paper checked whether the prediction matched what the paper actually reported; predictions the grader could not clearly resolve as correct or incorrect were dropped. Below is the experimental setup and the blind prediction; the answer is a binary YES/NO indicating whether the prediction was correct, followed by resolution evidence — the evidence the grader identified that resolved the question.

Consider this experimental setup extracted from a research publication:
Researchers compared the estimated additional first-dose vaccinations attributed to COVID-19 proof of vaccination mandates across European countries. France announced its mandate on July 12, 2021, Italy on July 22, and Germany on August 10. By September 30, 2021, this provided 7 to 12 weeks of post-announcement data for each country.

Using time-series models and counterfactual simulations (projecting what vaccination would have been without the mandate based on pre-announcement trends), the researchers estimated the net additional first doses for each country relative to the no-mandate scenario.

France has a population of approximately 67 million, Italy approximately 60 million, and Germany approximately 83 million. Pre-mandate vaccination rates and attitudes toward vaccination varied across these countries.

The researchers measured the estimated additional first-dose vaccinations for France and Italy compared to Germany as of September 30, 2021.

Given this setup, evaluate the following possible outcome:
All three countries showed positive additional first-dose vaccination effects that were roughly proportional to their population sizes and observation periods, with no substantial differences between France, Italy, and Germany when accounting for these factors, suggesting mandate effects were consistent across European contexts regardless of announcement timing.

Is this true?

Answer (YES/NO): NO